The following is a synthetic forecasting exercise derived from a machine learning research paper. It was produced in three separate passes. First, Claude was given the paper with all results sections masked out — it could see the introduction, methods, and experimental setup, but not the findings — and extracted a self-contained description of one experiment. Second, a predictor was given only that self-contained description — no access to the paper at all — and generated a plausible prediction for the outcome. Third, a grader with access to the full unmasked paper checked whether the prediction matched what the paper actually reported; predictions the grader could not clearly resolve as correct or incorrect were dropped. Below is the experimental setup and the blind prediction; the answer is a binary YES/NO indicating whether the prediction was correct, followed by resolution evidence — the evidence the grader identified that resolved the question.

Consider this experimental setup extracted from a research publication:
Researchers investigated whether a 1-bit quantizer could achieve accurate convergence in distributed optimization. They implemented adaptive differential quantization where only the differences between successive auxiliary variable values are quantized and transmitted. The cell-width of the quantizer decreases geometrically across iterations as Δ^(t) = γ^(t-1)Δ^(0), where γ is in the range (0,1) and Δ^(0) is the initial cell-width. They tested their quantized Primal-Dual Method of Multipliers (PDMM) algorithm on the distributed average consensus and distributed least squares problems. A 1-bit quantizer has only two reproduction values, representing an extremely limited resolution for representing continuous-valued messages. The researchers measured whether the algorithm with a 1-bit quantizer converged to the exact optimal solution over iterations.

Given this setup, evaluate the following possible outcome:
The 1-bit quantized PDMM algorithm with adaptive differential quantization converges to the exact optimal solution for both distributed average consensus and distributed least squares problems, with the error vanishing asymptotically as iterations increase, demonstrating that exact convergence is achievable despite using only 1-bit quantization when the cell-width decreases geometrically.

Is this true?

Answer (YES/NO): YES